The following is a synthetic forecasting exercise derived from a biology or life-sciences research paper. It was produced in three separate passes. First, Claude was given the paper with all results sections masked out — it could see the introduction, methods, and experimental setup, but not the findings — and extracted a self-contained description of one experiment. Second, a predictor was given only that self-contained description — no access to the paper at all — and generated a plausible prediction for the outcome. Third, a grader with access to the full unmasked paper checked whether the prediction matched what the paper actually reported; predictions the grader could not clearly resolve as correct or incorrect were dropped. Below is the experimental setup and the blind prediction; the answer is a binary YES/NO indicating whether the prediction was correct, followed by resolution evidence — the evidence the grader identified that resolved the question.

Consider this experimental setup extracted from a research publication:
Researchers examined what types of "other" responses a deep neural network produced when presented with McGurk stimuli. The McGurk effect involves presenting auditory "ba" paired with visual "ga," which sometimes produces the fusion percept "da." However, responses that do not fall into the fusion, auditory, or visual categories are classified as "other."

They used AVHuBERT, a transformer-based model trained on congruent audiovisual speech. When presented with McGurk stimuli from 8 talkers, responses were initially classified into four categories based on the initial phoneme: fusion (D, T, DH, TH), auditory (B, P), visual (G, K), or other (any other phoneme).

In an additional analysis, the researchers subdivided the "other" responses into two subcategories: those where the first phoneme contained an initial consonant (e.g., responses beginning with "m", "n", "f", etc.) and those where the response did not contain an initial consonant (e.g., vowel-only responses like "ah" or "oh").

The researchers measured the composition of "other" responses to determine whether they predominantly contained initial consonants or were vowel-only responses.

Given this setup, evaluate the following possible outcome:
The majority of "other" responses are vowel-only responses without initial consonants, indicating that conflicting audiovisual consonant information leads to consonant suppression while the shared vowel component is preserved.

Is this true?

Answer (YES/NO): YES